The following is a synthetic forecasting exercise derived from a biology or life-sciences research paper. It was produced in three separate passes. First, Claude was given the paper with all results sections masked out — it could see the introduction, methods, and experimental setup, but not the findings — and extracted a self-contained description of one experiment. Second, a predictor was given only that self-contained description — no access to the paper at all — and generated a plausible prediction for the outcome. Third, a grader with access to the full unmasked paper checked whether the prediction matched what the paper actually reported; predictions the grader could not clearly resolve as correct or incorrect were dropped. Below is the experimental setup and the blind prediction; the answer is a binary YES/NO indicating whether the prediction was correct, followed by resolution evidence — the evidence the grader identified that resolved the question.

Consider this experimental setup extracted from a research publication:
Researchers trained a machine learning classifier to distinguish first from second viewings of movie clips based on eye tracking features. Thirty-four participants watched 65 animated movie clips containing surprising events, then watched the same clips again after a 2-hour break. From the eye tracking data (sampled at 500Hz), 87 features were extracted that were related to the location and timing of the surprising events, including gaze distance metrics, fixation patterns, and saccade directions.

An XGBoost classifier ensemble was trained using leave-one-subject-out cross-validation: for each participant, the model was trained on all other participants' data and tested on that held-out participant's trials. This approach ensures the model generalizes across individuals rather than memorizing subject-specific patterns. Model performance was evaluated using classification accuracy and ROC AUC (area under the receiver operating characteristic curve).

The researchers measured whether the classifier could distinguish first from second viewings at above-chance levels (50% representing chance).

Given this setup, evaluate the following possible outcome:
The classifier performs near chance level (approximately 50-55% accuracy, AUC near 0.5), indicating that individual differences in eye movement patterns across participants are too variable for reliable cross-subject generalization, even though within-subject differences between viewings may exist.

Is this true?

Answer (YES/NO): NO